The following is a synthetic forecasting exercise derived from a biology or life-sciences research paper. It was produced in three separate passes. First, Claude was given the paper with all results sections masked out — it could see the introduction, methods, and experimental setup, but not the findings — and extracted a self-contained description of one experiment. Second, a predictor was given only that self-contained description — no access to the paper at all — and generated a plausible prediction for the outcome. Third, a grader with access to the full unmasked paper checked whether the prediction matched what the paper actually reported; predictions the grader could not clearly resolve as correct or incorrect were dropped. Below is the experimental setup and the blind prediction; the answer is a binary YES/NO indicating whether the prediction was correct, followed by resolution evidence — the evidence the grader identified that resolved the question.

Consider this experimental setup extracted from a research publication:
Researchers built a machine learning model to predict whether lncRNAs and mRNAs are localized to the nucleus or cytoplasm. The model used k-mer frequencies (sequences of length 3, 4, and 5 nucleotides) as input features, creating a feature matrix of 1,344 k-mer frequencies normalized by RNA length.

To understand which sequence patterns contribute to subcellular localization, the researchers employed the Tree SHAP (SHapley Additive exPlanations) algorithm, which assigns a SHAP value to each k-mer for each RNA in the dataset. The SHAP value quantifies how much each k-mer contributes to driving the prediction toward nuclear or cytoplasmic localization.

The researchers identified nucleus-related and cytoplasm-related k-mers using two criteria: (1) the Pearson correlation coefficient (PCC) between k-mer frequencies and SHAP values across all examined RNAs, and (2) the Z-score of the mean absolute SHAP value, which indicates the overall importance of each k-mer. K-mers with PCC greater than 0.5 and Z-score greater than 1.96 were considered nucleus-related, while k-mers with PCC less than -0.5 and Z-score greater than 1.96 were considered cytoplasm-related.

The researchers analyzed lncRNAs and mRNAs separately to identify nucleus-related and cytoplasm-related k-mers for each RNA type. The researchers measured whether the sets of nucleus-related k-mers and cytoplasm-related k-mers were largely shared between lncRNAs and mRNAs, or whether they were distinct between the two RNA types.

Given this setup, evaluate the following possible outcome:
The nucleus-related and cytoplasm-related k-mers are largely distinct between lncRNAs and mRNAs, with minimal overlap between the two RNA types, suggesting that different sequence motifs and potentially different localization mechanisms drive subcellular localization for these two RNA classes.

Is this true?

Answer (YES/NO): YES